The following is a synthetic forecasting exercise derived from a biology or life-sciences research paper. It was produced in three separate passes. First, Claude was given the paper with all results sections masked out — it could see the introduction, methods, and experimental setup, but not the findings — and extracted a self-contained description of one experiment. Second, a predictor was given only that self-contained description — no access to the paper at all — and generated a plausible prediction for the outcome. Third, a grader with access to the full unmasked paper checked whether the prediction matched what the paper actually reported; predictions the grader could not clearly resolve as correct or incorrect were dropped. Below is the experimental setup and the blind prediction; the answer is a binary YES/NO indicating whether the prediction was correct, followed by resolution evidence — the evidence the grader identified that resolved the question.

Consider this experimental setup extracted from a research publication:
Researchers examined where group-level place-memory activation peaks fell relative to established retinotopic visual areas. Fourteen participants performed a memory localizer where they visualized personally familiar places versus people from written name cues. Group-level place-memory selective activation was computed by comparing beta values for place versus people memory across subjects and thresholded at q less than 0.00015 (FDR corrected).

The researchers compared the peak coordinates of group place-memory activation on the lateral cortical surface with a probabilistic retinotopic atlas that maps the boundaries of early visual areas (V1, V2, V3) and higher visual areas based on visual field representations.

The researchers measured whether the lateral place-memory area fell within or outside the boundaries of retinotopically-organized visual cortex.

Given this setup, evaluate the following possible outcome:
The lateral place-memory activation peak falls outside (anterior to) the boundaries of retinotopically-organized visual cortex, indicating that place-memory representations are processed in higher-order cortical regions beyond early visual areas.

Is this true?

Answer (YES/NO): YES